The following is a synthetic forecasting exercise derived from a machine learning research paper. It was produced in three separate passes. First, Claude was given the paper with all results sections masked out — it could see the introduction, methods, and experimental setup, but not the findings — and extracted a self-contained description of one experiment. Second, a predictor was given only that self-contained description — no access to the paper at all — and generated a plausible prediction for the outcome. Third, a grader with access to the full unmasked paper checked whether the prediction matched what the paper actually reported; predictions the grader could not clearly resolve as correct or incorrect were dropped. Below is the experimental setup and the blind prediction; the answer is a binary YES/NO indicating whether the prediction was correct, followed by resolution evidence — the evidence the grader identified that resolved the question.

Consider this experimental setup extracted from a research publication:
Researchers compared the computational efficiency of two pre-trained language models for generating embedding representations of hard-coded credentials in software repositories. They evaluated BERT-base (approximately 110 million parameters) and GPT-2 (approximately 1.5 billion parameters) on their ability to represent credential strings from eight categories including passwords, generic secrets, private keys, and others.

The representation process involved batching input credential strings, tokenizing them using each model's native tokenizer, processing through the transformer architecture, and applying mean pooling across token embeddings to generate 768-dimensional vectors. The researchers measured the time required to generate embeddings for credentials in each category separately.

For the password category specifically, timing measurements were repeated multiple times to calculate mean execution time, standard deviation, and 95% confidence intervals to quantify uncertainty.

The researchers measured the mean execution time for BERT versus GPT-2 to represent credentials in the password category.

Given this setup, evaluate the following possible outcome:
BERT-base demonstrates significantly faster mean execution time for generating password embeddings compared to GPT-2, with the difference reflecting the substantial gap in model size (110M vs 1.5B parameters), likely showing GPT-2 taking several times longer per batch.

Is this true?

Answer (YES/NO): NO